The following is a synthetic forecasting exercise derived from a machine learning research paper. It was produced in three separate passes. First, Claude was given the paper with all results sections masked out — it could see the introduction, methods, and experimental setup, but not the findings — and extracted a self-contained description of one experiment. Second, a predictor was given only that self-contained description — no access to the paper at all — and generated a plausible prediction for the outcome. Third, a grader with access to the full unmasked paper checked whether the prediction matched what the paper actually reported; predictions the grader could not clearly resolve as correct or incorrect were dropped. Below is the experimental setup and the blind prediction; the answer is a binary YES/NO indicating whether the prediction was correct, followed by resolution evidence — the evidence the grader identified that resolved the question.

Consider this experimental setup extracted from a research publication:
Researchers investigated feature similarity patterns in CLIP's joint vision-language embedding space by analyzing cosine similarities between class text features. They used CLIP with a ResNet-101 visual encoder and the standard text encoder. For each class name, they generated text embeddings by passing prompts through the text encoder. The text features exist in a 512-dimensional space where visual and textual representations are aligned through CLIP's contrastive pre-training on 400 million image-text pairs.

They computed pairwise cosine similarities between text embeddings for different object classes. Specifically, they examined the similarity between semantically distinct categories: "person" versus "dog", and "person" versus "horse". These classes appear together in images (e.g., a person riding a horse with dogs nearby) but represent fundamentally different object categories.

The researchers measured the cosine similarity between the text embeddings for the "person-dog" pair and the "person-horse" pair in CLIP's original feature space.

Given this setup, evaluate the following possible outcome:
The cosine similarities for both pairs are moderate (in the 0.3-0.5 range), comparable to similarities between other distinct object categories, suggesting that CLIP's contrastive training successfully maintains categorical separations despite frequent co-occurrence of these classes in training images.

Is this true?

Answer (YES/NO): NO